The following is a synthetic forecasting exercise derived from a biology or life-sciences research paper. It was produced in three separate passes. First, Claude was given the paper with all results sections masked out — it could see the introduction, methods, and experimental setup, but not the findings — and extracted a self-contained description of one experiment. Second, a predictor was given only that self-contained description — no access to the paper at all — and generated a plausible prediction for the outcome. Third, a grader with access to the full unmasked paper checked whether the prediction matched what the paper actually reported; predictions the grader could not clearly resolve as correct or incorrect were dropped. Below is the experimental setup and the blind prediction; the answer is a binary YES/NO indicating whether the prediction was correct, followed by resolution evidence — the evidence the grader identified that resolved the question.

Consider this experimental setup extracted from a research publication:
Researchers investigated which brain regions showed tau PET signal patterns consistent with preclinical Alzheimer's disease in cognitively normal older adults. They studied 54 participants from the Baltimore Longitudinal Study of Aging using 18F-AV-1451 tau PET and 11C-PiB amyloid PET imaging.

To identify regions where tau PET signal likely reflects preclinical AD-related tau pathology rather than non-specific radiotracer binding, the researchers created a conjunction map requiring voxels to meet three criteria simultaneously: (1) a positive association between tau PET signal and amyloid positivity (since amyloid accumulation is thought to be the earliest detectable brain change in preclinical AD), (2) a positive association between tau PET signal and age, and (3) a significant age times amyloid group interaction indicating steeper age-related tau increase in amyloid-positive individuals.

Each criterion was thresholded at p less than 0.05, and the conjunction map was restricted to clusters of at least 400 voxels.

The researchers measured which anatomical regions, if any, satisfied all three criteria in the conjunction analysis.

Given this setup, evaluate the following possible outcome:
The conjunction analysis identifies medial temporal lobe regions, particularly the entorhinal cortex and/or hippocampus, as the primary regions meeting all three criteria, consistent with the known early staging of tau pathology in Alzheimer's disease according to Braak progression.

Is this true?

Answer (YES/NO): NO